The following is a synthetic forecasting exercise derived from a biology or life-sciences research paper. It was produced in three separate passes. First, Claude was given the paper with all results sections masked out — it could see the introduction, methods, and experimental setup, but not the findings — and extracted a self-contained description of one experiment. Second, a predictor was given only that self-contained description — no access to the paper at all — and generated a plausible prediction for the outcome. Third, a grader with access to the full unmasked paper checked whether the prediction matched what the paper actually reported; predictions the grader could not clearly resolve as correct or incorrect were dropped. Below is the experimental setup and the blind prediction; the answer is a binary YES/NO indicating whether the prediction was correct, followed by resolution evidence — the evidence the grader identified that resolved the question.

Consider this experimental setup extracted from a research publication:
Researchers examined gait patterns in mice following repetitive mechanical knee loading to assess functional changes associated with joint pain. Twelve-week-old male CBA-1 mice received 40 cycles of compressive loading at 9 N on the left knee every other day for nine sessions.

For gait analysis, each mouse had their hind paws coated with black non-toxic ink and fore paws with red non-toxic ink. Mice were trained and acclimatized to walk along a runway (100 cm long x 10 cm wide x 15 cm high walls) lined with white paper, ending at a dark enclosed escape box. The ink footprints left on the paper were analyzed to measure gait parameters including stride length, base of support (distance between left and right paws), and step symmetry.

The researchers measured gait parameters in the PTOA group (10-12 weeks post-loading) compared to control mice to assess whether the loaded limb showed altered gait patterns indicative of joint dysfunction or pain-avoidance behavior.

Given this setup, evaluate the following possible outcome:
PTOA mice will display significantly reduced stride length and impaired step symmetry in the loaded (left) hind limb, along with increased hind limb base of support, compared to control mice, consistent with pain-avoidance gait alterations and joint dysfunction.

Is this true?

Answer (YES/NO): NO